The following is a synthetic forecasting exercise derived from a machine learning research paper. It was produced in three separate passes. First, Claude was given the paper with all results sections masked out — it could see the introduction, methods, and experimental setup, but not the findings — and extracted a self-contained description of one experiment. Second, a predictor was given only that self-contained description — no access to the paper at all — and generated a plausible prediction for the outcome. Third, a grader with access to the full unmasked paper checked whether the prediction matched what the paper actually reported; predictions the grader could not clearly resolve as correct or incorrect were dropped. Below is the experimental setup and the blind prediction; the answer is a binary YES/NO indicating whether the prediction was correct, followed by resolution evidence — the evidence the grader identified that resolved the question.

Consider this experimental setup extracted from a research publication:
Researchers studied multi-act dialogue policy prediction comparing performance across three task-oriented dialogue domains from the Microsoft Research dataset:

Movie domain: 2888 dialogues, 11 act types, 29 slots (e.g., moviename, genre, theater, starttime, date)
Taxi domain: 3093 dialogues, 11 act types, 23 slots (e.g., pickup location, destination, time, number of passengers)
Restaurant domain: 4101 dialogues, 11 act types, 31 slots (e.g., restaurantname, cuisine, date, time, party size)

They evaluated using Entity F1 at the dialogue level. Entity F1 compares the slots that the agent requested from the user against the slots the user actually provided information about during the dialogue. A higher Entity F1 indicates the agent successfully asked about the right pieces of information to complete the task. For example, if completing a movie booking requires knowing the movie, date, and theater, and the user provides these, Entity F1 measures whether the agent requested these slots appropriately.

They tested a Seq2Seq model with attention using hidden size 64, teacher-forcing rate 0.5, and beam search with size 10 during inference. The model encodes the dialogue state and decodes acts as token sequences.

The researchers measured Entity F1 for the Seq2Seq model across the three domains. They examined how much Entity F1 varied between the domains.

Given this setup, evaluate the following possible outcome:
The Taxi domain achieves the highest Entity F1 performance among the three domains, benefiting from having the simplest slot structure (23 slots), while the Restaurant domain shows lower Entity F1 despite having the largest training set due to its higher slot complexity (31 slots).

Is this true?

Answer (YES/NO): YES